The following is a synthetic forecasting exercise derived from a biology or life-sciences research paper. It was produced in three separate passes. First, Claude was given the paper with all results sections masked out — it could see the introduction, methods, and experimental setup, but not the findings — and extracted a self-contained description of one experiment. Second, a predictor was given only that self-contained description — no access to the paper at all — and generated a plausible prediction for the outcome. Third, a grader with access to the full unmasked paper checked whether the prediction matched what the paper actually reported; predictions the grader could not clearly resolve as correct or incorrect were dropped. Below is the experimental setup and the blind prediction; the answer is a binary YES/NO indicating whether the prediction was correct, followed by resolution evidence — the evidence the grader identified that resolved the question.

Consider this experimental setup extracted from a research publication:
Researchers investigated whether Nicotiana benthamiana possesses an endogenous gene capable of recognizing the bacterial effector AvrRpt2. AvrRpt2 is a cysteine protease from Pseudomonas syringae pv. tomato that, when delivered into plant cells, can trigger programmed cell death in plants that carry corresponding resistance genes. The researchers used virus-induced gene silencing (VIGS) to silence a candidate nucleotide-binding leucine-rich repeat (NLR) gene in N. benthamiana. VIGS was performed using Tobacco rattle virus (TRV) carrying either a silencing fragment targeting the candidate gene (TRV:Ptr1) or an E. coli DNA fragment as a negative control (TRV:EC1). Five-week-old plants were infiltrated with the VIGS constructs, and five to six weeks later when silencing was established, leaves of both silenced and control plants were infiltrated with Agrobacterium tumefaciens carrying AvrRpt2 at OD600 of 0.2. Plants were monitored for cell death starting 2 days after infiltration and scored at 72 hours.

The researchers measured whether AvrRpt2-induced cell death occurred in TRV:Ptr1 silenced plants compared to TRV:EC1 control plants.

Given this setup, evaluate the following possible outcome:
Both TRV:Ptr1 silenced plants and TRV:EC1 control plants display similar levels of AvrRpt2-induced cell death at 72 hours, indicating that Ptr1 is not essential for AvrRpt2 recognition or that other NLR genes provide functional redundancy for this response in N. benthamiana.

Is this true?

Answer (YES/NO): NO